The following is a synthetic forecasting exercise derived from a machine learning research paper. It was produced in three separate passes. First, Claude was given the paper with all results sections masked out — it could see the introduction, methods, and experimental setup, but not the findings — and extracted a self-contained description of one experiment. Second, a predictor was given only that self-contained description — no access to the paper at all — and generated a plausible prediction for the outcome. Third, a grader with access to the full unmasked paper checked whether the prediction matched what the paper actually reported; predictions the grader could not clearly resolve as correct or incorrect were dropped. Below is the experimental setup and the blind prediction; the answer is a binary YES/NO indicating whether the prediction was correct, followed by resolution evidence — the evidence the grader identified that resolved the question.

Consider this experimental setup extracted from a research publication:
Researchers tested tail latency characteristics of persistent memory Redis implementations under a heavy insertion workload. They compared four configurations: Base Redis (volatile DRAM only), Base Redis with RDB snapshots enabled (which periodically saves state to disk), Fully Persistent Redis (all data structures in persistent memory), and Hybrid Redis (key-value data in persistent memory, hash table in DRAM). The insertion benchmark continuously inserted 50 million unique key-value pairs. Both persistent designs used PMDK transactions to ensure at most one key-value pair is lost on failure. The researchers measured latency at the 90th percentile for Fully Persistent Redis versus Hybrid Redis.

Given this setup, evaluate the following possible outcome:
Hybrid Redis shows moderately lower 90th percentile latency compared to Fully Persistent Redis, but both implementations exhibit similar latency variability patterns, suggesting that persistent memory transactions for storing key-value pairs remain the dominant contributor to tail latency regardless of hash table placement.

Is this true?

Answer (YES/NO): NO